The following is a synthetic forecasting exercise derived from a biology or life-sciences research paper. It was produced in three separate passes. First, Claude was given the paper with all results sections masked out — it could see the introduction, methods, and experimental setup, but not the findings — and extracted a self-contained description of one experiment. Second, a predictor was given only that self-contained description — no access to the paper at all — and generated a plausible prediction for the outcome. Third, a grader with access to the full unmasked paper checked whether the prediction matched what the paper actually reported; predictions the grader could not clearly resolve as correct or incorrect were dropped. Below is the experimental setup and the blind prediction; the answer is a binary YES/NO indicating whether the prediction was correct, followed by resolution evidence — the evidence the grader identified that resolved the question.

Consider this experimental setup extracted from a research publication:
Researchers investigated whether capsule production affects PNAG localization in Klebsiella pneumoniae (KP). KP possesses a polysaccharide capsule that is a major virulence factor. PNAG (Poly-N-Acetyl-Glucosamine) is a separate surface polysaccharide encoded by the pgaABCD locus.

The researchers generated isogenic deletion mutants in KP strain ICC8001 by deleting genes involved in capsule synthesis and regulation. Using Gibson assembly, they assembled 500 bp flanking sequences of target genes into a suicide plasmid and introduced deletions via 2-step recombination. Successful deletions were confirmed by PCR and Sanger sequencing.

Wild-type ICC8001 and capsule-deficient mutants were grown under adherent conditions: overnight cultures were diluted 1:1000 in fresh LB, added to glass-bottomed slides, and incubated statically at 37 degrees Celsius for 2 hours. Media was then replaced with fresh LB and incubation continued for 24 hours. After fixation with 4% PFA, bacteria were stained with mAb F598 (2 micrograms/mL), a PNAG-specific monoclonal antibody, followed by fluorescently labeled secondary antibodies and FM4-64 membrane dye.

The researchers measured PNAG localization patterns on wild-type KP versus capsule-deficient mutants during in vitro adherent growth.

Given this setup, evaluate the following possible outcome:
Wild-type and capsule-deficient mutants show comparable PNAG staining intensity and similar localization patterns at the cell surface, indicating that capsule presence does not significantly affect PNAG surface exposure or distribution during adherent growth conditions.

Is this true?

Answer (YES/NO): NO